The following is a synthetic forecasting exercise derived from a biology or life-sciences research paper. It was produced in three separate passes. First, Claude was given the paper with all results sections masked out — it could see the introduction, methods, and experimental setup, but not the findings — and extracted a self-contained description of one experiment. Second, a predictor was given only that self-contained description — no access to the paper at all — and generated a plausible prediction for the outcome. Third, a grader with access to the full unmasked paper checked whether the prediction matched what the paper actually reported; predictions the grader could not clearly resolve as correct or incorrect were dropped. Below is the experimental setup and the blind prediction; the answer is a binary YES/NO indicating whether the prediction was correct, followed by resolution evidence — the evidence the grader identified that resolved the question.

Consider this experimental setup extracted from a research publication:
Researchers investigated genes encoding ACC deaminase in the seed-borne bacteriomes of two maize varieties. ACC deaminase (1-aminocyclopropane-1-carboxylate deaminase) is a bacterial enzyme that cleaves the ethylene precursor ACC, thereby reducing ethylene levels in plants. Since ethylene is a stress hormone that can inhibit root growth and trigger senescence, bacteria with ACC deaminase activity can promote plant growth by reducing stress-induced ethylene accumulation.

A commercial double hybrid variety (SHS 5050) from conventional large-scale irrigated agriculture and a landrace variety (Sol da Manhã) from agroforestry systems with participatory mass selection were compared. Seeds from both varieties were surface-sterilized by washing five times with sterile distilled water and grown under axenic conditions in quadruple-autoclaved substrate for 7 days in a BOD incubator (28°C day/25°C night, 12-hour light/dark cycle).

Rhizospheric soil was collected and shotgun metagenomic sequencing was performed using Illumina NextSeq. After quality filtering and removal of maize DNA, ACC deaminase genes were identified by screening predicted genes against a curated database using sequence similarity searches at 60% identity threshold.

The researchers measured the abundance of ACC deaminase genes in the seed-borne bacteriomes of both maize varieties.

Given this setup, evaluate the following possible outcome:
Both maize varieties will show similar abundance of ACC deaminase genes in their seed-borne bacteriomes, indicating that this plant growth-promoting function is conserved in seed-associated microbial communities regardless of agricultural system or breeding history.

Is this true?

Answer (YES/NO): YES